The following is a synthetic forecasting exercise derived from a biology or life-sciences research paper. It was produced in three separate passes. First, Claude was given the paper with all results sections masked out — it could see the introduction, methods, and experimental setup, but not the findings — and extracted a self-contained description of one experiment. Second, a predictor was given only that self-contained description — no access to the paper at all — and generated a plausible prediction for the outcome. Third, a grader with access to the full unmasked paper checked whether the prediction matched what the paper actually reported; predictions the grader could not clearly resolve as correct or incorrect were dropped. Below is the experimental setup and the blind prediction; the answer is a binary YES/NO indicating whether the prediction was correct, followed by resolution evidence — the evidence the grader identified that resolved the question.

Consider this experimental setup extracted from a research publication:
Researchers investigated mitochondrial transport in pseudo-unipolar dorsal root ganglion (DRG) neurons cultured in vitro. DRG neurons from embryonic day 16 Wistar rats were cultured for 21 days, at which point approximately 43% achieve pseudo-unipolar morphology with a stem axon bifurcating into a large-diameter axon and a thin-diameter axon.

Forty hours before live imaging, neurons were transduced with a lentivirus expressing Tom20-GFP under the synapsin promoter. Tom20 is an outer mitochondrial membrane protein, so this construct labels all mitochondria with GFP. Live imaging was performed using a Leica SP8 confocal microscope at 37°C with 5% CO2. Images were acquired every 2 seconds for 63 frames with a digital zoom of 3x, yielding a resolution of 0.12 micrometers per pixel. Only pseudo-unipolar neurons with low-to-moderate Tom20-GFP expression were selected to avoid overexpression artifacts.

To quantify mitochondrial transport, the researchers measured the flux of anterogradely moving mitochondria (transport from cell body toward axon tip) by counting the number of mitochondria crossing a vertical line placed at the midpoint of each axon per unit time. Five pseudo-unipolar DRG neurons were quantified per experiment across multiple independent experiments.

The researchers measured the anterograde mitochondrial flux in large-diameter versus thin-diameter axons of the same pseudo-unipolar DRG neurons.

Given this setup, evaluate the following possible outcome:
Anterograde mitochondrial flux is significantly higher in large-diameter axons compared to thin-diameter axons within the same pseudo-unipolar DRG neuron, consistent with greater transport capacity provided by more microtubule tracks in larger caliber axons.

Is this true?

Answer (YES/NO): YES